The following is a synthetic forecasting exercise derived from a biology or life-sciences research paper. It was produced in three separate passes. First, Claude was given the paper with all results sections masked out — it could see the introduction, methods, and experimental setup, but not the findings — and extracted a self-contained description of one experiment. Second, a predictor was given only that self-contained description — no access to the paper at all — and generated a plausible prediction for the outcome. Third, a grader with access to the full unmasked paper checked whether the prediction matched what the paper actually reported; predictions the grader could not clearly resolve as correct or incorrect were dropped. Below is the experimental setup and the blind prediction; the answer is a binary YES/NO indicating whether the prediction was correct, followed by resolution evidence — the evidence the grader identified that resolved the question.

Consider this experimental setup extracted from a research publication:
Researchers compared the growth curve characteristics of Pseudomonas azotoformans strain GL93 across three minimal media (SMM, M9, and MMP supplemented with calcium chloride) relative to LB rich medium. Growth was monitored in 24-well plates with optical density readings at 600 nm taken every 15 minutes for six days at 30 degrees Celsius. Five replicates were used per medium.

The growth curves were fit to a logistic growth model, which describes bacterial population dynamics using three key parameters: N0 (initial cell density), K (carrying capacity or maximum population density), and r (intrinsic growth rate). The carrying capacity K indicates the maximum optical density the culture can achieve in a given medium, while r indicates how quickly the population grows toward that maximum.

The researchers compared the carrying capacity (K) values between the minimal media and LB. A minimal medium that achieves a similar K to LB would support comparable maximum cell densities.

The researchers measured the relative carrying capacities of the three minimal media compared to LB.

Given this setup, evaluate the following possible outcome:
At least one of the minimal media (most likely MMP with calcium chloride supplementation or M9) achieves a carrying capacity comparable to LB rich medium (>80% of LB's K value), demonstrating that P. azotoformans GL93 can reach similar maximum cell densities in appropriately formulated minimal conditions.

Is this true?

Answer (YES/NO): NO